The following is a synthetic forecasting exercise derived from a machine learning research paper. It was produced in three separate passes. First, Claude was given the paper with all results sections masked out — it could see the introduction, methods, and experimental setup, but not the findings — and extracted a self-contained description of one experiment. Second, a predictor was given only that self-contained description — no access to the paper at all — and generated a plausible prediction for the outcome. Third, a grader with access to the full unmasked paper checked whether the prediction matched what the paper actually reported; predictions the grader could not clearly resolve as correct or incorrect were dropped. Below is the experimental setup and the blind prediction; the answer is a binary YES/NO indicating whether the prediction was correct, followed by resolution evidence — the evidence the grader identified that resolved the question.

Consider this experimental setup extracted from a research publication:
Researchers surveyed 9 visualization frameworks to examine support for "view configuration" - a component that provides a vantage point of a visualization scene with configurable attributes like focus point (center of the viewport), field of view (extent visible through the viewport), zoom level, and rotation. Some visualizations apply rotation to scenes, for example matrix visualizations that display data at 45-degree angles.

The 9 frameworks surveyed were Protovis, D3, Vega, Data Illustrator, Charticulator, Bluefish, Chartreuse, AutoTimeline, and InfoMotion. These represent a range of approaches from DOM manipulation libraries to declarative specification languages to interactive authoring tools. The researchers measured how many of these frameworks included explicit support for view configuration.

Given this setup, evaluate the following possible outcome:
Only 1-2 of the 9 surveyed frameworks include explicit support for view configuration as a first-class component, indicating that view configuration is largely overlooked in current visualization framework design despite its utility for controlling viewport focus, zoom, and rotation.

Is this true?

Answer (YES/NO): YES